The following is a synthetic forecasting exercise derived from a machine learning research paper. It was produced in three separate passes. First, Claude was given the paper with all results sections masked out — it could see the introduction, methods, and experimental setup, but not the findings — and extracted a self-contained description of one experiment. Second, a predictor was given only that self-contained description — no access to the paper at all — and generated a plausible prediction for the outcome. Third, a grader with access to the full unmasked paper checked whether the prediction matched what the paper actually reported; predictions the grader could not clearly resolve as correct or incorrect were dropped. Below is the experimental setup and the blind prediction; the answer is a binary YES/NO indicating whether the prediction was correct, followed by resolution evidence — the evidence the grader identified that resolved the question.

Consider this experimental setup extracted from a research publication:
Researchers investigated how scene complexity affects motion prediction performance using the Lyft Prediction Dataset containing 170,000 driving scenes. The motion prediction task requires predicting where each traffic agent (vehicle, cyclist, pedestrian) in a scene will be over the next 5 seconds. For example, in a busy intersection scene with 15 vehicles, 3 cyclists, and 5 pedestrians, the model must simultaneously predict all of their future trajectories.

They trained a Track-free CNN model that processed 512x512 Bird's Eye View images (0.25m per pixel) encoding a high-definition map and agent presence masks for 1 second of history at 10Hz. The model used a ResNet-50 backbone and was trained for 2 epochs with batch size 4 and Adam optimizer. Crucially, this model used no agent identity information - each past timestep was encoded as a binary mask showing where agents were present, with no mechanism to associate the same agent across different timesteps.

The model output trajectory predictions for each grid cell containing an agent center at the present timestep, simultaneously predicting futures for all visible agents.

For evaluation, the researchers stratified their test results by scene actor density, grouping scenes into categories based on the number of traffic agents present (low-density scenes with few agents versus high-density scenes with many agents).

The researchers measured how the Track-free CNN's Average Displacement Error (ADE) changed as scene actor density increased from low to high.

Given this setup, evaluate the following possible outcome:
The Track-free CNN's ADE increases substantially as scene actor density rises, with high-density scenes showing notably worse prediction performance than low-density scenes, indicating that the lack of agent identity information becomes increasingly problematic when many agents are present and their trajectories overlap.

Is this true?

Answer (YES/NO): YES